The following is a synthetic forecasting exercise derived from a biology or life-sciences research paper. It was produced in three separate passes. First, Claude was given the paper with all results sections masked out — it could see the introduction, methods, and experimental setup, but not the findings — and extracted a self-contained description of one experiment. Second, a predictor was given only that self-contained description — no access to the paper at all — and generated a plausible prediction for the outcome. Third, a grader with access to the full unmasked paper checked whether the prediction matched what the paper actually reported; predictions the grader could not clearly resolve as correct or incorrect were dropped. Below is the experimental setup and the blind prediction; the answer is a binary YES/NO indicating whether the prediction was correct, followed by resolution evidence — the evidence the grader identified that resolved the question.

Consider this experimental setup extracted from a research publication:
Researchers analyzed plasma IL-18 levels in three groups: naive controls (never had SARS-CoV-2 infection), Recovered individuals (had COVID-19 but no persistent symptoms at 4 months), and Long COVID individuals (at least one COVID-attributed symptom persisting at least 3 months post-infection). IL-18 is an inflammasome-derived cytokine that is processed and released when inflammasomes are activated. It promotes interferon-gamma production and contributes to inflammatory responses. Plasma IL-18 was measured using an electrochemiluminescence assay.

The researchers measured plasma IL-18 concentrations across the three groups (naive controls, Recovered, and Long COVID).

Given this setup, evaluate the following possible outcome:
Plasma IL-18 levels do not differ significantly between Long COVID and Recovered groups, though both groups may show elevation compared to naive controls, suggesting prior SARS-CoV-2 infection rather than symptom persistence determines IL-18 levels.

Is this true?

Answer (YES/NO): NO